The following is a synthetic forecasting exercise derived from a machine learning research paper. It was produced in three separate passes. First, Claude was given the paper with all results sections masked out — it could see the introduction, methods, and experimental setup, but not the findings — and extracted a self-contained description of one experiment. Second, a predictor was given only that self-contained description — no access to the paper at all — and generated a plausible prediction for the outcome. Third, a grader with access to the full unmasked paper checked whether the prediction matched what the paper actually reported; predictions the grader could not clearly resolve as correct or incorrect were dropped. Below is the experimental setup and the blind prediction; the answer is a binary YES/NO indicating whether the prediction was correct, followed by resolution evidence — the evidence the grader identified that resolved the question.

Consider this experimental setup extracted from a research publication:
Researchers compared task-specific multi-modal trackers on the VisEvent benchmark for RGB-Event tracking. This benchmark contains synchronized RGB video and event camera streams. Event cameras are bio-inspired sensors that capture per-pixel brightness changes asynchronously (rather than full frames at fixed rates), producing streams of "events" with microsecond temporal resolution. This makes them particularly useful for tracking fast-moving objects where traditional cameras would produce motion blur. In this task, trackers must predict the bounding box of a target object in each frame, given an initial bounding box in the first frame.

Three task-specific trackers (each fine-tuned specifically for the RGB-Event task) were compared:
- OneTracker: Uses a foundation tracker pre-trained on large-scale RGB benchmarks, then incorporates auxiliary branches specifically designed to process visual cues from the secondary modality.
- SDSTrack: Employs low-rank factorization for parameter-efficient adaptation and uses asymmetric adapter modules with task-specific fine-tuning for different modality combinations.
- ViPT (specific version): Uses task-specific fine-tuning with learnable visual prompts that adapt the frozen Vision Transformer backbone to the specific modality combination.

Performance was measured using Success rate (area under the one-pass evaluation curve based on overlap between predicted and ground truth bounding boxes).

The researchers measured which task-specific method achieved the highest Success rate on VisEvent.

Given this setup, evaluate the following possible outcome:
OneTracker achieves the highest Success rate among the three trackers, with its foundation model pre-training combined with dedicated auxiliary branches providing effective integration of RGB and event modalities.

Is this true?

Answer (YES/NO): YES